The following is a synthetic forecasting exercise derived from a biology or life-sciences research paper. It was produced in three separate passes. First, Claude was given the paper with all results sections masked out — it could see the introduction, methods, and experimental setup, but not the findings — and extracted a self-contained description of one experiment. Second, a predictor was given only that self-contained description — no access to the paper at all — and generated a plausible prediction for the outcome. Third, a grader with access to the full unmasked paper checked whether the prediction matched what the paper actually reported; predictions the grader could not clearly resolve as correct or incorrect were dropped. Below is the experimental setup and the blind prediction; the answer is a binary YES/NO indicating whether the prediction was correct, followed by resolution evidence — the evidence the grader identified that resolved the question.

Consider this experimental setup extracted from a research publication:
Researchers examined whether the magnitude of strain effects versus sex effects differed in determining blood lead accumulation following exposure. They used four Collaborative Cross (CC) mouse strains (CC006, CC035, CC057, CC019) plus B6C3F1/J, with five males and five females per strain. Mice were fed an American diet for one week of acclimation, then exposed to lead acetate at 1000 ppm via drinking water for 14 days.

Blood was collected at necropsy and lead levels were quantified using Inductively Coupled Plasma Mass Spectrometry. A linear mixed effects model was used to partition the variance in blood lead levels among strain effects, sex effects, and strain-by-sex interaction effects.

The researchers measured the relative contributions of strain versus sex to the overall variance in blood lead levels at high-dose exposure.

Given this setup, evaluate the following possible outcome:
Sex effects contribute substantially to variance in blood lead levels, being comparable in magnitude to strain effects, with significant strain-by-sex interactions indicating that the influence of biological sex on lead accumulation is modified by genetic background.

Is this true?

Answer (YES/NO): NO